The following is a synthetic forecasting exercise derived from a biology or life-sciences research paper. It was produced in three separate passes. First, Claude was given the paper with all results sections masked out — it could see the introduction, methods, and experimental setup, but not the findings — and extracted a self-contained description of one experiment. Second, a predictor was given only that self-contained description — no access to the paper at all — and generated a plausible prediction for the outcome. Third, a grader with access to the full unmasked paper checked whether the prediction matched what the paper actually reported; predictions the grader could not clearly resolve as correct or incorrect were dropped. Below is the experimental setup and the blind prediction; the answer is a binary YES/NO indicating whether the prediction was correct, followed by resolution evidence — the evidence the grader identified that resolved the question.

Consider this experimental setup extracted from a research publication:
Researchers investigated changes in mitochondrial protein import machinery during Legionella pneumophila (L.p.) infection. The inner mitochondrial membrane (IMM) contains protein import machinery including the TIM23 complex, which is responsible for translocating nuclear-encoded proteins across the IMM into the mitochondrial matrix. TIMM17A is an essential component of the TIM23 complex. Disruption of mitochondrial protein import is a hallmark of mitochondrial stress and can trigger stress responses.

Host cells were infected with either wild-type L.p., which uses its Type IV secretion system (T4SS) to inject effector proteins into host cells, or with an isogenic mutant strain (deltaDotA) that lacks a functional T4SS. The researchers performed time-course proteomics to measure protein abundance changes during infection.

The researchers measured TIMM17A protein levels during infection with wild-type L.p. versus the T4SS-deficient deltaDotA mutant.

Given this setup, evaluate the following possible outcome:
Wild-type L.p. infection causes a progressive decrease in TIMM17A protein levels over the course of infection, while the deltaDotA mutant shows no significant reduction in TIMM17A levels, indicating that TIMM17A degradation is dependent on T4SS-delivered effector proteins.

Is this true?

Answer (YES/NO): YES